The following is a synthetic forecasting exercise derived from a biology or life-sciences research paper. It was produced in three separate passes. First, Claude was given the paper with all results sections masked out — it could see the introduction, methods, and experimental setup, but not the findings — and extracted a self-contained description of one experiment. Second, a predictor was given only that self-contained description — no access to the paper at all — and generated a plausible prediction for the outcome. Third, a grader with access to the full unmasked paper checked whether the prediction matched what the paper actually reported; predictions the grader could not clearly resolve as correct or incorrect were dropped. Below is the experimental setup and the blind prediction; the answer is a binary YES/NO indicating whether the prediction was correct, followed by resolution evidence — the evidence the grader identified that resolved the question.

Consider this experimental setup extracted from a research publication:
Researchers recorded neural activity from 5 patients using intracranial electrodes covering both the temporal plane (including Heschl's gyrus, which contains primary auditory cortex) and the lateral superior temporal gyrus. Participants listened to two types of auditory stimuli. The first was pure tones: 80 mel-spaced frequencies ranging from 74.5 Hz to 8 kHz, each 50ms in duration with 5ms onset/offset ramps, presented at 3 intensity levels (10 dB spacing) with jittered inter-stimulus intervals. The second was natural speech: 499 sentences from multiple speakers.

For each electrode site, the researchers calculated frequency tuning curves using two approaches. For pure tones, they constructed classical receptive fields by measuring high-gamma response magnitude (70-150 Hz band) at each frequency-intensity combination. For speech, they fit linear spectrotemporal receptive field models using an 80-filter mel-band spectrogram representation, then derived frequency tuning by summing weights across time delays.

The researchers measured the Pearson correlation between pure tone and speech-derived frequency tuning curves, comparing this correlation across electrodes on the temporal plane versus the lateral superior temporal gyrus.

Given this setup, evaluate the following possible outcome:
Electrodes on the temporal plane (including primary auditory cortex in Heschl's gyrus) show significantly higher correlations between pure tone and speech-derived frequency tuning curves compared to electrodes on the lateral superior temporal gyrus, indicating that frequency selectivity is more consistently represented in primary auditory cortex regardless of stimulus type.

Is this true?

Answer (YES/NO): YES